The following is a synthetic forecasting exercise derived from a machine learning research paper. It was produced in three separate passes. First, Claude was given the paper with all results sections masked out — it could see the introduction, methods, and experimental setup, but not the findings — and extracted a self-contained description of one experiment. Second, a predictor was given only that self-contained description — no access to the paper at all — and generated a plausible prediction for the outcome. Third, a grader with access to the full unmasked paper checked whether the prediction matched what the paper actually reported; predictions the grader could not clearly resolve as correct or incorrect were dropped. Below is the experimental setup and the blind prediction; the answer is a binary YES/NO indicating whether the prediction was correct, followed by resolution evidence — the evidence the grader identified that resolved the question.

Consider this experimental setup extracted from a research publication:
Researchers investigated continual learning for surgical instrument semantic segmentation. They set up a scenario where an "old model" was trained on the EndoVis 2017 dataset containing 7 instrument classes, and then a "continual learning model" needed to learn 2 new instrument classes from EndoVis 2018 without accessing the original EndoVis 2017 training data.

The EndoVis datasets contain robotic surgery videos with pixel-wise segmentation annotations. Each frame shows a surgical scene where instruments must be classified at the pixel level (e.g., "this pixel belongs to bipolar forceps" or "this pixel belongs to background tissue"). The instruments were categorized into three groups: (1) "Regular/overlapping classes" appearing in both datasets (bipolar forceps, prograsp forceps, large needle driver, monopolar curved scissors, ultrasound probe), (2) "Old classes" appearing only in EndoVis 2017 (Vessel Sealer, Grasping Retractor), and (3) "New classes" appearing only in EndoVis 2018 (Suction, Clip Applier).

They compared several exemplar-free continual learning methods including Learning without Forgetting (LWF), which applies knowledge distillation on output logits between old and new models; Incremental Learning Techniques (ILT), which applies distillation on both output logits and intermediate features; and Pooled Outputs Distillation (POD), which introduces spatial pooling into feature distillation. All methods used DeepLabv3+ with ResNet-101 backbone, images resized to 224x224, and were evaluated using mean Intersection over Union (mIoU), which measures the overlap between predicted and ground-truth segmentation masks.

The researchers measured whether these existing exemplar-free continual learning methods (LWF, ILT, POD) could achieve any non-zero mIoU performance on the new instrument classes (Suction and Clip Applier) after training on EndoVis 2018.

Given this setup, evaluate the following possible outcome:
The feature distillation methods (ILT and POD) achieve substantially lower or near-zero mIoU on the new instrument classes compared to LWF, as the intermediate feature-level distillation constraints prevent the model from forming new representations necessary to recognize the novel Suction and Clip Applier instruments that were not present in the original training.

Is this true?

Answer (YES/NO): NO